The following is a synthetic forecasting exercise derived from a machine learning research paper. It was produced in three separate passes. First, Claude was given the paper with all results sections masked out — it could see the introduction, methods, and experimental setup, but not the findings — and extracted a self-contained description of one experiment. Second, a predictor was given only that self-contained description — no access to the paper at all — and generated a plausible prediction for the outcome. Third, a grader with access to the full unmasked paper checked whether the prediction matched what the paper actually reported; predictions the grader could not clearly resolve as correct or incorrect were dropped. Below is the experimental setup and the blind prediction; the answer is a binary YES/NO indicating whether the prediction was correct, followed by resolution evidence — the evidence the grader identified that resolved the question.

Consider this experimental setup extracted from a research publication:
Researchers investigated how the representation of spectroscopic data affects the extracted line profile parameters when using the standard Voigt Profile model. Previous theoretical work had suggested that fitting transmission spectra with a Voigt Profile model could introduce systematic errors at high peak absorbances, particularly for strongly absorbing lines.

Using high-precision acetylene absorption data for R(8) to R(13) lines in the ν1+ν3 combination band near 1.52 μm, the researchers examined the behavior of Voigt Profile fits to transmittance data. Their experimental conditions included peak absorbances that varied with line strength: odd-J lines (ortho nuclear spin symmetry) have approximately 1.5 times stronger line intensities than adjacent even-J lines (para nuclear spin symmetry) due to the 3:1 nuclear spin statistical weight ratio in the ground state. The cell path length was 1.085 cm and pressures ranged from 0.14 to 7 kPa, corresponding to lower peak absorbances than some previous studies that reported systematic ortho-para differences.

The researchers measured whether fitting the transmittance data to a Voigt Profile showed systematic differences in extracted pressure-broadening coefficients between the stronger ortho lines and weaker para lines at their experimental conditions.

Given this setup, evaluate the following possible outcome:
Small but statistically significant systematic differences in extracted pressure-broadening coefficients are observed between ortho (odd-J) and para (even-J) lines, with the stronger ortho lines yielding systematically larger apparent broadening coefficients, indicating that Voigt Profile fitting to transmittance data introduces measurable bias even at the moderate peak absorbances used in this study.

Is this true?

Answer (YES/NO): NO